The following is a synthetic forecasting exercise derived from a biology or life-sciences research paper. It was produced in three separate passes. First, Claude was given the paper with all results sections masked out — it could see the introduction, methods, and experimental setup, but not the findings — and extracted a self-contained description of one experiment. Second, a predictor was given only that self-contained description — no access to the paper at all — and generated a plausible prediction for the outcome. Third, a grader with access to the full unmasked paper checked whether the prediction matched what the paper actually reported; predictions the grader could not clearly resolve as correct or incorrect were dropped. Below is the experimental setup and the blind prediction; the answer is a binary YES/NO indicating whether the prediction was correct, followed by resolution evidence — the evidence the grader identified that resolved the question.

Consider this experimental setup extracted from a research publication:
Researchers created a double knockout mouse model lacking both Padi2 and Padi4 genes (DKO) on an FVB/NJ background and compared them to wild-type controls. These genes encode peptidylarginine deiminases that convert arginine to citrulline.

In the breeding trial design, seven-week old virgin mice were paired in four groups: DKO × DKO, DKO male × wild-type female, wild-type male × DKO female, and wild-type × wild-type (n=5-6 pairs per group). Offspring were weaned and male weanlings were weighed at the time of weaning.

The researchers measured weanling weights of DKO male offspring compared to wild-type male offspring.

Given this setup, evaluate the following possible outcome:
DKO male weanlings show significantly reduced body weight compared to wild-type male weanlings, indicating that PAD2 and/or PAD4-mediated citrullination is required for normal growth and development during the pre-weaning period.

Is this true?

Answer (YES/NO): YES